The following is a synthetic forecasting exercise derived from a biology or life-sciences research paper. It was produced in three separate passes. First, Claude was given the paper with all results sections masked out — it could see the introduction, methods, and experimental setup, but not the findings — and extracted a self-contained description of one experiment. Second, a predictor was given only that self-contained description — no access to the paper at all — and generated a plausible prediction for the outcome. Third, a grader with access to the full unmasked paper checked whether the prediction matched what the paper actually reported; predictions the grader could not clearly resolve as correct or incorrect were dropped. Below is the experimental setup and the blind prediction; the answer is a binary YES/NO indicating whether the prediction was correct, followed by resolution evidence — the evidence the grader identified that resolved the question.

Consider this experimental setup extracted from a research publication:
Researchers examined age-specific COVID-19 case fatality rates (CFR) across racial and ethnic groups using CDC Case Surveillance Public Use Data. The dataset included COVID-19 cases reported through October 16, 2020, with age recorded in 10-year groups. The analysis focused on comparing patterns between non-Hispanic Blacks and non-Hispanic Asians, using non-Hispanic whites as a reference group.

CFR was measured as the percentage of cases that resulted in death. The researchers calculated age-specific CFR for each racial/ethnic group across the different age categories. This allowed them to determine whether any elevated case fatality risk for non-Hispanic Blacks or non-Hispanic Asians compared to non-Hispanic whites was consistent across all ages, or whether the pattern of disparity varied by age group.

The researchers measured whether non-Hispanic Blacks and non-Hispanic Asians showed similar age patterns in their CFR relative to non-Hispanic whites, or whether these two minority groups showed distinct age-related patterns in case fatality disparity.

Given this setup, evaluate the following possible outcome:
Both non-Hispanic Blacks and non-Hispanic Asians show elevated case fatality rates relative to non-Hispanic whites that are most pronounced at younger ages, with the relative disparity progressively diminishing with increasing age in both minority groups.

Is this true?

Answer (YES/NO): NO